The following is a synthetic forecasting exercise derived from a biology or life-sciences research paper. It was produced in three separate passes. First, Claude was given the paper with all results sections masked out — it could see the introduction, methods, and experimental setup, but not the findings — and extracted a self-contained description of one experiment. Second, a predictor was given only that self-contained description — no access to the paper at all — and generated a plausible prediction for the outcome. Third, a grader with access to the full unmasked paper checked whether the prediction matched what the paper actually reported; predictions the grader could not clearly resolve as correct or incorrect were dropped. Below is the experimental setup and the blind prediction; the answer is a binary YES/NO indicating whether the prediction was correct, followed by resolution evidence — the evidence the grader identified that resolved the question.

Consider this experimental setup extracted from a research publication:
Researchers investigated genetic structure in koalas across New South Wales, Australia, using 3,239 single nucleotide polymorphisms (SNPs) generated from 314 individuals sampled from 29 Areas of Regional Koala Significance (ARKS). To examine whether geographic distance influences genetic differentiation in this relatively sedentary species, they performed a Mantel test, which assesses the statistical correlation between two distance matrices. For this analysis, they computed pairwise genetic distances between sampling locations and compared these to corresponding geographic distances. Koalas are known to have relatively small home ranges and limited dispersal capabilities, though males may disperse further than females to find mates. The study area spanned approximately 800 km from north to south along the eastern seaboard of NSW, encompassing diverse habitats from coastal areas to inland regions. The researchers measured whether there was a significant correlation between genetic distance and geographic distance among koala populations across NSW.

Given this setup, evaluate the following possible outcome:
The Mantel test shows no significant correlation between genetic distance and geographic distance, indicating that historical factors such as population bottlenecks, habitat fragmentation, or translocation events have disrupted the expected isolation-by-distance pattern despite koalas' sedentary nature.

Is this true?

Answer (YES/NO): NO